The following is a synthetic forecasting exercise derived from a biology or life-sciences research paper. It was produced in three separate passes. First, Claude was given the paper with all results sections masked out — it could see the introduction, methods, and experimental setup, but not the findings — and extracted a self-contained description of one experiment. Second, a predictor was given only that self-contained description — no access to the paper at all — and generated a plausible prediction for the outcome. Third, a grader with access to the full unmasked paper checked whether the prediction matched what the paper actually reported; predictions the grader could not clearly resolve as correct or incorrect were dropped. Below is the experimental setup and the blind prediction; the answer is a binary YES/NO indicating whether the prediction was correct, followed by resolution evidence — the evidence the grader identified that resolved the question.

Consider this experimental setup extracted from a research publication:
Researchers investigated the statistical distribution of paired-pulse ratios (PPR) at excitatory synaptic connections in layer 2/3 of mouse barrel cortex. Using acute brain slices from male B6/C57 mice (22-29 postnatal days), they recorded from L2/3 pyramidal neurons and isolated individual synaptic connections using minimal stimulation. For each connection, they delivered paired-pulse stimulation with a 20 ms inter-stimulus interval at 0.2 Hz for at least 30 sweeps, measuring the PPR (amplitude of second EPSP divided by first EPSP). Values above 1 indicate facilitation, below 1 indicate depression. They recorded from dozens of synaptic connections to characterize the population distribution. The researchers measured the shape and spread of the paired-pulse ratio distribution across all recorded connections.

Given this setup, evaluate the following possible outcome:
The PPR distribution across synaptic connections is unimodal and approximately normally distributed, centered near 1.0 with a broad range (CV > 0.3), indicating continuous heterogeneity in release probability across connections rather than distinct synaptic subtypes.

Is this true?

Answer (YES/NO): NO